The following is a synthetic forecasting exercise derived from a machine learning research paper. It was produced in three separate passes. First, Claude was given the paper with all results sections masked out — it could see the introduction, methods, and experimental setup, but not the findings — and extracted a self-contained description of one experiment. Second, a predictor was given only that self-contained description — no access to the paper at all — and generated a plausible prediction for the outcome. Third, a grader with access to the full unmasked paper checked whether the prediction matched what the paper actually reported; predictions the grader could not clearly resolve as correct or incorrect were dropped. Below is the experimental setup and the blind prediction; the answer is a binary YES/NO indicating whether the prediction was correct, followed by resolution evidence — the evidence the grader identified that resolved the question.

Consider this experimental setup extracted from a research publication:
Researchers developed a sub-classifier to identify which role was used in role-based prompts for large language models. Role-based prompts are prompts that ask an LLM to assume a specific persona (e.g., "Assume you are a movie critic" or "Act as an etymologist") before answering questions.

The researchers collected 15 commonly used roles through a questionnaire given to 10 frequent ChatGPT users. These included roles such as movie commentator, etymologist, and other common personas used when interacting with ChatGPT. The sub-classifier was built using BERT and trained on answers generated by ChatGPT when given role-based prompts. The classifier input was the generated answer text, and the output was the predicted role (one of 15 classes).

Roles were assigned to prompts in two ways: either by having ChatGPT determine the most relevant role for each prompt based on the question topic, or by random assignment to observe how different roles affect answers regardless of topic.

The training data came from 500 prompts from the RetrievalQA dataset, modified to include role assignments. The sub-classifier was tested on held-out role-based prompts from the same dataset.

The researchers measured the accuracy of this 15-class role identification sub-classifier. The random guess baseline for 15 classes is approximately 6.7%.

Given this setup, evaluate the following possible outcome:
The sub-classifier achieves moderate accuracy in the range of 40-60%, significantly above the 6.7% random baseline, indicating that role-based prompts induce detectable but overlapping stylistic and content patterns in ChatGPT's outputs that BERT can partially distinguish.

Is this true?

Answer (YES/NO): NO